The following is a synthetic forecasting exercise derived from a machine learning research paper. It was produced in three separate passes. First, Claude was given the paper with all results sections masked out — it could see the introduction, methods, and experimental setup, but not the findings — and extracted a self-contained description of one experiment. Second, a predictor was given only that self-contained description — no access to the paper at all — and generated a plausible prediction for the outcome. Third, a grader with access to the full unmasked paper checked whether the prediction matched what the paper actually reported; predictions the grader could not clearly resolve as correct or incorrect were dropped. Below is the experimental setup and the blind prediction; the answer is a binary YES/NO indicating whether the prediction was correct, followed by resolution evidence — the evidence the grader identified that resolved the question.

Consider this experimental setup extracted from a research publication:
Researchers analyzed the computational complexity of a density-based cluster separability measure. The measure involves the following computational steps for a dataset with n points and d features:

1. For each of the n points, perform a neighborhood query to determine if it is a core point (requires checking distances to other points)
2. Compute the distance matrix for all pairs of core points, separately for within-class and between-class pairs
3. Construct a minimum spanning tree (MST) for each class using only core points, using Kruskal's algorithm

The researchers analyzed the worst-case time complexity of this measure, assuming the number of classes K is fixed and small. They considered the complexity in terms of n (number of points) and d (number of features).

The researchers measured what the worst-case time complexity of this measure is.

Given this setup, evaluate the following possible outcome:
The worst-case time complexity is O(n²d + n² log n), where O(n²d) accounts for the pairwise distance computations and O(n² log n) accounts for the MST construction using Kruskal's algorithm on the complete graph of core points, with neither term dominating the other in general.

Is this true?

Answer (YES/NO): NO